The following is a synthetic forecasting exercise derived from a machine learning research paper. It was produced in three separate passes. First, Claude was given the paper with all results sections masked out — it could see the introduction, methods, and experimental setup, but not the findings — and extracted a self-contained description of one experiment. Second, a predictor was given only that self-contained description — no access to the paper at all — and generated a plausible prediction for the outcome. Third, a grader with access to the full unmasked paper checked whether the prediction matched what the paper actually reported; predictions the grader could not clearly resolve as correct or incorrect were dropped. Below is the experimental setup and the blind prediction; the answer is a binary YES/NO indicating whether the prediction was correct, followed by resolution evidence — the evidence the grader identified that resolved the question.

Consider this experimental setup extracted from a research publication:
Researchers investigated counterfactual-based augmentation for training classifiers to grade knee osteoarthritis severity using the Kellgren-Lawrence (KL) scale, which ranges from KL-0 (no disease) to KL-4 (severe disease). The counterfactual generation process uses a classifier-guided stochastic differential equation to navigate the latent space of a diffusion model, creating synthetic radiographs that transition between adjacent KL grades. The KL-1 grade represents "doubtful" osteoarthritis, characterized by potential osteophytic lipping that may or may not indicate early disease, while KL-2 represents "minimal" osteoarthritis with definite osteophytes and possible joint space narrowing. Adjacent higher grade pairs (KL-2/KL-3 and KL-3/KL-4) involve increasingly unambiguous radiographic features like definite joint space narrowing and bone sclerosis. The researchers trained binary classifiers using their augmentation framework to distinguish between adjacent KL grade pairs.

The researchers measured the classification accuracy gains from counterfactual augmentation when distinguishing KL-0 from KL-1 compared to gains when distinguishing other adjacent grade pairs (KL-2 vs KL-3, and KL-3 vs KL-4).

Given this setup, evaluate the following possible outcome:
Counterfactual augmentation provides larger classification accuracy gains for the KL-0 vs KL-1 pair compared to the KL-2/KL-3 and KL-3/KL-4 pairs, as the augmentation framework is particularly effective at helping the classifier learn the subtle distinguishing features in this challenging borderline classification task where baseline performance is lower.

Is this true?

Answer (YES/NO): NO